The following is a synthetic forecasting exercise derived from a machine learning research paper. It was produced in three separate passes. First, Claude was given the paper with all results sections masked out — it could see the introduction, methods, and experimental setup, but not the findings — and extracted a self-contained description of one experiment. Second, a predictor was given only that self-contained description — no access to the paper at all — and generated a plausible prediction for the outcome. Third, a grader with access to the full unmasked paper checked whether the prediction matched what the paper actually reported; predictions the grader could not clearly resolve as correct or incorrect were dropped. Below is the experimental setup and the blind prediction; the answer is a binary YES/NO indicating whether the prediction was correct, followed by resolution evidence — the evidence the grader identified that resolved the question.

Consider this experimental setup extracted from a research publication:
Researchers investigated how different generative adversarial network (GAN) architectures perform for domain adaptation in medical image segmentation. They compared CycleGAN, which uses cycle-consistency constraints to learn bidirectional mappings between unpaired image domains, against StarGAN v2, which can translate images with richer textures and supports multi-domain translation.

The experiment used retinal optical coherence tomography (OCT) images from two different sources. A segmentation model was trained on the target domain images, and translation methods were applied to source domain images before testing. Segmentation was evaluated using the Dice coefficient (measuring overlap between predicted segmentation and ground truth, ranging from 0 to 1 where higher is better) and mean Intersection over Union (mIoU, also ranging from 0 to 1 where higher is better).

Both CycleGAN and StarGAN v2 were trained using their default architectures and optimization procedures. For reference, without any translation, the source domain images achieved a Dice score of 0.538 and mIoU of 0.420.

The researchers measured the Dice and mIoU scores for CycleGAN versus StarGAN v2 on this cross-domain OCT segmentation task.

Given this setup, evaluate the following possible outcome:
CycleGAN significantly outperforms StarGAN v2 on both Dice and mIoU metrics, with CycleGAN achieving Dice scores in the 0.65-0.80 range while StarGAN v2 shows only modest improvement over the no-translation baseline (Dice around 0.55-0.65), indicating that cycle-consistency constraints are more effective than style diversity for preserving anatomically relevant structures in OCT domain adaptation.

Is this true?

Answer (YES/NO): NO